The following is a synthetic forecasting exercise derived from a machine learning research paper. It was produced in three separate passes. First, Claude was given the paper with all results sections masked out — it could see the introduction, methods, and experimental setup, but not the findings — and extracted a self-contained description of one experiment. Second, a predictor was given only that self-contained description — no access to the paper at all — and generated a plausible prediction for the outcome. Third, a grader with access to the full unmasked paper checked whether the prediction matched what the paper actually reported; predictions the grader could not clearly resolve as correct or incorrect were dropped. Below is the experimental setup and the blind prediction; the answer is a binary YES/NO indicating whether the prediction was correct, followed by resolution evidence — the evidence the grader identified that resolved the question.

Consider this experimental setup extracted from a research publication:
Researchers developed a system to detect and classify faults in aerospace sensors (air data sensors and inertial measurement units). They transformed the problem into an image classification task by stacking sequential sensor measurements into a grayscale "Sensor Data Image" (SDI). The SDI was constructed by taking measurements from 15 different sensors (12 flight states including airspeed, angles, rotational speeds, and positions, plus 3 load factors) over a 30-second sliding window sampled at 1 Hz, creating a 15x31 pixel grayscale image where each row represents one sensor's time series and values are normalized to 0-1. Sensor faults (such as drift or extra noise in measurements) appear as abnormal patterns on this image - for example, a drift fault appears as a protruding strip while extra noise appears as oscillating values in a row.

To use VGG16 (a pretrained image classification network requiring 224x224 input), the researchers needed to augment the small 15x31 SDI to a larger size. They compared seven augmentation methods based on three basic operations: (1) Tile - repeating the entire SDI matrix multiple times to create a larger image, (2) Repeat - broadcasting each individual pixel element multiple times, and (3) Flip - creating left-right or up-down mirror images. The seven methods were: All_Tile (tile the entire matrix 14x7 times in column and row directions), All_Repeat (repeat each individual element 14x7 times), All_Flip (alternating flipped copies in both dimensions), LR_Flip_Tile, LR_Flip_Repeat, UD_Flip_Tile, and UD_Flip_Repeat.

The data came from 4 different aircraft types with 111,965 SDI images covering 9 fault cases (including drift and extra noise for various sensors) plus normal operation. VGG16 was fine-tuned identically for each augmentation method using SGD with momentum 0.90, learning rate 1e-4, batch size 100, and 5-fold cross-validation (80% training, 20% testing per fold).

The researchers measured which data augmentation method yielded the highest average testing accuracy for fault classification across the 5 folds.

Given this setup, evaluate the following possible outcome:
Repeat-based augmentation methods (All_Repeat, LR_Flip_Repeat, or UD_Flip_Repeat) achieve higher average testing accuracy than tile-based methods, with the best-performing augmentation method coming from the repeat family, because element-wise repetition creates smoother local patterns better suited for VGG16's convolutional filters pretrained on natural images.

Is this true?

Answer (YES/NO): NO